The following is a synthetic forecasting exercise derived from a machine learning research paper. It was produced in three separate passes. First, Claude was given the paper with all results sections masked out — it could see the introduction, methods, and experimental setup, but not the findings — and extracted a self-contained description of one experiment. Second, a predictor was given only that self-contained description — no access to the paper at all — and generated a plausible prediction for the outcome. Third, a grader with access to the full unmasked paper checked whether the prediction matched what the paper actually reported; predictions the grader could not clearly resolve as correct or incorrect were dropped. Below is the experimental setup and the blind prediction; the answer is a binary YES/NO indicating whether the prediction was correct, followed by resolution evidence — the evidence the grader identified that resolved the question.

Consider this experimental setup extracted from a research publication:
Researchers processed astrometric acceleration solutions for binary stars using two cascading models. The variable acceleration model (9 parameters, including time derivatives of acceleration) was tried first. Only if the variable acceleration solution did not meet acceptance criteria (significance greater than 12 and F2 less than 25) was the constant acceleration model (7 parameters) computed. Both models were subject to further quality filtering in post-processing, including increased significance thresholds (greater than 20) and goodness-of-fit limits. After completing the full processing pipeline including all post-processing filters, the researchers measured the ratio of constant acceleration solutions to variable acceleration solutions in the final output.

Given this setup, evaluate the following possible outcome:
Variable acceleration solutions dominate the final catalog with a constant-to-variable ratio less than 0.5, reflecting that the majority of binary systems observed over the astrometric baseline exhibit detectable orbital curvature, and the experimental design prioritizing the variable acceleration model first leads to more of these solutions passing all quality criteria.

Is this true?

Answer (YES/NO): NO